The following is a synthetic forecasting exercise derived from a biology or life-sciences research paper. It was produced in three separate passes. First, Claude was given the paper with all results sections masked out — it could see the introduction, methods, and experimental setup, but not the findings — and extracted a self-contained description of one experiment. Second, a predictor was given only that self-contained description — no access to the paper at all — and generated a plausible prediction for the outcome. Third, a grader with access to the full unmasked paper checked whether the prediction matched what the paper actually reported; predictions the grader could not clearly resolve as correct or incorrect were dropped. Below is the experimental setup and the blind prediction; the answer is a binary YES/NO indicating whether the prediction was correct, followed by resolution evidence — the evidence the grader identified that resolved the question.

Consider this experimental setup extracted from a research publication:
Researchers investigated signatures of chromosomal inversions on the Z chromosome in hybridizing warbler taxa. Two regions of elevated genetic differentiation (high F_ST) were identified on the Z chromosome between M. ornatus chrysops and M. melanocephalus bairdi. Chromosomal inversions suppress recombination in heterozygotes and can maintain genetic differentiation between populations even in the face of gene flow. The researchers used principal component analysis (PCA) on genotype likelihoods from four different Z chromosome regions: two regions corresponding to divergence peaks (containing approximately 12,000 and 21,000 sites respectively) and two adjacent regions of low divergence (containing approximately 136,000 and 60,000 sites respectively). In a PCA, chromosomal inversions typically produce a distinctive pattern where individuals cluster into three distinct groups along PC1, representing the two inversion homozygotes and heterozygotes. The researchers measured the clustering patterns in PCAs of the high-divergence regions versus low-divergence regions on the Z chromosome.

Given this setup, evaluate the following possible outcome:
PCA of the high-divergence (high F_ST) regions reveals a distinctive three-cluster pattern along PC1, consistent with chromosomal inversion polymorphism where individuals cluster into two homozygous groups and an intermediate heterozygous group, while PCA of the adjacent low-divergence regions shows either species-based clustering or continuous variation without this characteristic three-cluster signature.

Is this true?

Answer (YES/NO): YES